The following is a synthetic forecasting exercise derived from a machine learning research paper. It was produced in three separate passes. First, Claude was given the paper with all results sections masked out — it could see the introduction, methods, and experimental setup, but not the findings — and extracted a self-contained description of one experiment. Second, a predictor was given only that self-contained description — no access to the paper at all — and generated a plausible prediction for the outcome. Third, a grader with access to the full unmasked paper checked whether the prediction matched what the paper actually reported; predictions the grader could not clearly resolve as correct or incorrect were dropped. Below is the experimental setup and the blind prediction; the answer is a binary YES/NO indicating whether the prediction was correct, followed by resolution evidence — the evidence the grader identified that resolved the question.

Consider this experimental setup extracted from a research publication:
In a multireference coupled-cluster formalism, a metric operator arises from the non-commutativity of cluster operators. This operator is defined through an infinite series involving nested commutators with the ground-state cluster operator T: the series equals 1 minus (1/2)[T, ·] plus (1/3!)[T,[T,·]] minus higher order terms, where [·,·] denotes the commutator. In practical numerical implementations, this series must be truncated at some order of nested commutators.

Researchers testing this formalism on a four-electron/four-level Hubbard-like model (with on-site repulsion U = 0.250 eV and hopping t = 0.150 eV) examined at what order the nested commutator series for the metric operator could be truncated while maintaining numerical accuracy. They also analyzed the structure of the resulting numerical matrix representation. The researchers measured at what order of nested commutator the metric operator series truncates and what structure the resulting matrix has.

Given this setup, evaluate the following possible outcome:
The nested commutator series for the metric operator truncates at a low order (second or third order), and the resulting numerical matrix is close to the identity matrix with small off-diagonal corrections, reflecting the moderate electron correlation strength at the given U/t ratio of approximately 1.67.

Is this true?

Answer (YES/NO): NO